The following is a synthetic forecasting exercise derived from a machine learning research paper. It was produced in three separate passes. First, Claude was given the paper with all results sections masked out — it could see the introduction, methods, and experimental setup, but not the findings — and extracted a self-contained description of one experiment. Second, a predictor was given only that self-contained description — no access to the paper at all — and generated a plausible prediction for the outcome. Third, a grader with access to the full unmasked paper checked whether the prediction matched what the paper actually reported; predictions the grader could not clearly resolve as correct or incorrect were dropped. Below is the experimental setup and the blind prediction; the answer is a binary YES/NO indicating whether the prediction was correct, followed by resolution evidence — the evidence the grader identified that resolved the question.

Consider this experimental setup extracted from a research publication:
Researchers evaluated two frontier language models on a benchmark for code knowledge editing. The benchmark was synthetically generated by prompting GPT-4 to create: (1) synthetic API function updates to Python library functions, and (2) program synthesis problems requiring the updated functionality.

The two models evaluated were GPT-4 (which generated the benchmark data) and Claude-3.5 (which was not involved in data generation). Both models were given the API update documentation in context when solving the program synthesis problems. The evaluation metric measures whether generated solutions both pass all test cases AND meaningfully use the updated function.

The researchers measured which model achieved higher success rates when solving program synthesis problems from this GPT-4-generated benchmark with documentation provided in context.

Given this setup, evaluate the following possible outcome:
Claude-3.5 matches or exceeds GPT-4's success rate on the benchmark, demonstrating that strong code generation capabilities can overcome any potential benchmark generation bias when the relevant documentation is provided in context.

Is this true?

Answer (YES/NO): YES